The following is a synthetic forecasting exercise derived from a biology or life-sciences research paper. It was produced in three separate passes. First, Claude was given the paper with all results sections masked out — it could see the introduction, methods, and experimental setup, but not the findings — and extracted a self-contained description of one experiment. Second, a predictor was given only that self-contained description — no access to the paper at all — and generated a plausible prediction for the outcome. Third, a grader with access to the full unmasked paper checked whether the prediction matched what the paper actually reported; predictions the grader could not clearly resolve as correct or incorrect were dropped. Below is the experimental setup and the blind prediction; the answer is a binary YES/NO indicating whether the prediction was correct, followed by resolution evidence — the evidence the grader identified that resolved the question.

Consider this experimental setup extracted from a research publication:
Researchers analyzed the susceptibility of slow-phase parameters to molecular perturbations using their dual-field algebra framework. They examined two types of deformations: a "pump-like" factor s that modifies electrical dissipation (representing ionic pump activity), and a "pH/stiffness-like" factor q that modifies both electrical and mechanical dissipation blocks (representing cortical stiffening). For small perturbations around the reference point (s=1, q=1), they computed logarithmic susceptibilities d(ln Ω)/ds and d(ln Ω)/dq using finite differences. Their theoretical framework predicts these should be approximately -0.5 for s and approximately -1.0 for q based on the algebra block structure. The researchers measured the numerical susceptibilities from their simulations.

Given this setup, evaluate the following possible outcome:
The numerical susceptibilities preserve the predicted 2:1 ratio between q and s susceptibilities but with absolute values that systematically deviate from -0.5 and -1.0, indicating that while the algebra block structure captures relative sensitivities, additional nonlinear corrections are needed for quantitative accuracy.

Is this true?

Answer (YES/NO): NO